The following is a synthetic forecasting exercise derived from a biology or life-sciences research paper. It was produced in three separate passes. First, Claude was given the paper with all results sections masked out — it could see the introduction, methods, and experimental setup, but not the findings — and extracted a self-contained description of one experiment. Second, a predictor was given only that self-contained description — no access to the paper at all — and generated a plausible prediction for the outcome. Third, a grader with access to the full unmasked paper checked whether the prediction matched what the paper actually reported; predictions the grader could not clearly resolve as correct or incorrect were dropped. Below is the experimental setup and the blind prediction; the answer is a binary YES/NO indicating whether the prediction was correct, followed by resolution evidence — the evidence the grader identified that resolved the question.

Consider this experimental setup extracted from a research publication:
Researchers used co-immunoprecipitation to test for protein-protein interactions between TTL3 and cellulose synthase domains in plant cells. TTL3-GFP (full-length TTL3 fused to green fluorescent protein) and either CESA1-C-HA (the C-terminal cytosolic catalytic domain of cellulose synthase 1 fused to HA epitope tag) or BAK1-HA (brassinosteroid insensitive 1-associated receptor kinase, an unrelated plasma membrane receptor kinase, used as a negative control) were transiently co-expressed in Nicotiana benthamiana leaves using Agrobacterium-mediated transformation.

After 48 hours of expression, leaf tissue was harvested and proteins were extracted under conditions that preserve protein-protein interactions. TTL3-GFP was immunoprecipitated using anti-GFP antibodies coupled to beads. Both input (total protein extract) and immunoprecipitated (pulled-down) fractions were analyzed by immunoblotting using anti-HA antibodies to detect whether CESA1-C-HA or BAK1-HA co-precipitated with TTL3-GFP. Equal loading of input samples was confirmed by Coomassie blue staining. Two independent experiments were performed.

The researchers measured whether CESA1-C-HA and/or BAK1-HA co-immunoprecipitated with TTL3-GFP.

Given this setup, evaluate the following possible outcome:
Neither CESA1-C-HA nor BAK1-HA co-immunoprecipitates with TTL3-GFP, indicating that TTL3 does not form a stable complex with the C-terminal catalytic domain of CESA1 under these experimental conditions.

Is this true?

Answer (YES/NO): NO